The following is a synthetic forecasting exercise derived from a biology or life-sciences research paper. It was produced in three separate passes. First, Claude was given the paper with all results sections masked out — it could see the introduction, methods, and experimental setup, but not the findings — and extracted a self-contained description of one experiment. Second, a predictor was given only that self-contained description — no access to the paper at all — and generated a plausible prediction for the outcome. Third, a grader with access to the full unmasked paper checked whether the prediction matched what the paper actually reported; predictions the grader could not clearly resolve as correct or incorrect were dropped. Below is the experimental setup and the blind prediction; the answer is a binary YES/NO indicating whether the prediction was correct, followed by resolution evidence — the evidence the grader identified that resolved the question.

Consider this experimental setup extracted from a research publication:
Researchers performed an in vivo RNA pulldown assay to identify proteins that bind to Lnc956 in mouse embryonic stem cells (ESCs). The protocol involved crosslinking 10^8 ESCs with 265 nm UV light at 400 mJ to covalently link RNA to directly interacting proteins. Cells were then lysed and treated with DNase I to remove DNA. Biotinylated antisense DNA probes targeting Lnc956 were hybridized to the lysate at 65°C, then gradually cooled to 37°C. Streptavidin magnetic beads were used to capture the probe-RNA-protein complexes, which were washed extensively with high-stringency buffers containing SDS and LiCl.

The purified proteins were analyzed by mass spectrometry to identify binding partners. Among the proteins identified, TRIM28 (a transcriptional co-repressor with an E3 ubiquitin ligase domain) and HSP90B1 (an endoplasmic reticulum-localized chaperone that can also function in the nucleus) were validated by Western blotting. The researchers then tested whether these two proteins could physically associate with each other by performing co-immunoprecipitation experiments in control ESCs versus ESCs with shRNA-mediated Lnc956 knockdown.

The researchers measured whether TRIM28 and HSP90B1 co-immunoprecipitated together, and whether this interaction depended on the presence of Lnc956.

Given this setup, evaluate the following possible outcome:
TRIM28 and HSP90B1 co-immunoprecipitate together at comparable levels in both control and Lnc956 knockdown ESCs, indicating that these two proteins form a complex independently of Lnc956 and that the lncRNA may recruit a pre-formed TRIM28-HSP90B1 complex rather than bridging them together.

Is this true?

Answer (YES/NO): NO